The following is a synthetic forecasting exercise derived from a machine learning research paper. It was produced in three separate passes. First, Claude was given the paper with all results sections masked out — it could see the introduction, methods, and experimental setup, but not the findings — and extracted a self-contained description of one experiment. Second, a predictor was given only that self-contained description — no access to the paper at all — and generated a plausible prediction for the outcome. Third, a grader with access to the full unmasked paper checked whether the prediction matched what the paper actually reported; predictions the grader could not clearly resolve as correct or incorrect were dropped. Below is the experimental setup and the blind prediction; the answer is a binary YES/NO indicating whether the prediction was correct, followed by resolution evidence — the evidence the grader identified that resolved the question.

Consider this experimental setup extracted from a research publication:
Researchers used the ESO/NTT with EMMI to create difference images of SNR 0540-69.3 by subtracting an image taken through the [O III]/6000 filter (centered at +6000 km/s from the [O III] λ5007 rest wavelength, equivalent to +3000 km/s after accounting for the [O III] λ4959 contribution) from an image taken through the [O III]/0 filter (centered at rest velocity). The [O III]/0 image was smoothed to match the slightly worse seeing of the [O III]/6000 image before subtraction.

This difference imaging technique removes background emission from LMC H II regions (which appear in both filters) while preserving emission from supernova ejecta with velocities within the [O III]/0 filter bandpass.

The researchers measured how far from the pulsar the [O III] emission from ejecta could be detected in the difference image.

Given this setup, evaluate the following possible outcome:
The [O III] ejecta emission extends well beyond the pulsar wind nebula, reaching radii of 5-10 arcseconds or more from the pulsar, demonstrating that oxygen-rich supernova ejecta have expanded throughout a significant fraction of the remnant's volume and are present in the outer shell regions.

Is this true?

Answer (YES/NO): NO